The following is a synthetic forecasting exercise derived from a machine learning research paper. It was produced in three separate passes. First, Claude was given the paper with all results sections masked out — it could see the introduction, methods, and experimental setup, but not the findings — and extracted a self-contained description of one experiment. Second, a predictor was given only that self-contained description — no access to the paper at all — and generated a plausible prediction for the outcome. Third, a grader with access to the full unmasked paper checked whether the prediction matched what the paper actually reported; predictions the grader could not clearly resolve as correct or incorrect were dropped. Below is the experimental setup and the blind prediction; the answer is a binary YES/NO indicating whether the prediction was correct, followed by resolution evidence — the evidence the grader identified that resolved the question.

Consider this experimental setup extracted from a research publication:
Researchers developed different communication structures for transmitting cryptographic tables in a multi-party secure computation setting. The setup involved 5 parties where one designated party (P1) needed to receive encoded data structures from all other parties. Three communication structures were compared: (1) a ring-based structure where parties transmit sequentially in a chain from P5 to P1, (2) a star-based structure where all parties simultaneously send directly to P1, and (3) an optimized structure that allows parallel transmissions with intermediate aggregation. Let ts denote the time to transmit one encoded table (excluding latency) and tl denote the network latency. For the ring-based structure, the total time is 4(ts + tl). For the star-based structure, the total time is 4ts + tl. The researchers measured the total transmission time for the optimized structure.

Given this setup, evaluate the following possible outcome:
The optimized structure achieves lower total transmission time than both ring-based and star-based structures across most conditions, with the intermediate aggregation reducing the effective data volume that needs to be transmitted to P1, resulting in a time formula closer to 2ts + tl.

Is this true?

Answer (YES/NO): NO